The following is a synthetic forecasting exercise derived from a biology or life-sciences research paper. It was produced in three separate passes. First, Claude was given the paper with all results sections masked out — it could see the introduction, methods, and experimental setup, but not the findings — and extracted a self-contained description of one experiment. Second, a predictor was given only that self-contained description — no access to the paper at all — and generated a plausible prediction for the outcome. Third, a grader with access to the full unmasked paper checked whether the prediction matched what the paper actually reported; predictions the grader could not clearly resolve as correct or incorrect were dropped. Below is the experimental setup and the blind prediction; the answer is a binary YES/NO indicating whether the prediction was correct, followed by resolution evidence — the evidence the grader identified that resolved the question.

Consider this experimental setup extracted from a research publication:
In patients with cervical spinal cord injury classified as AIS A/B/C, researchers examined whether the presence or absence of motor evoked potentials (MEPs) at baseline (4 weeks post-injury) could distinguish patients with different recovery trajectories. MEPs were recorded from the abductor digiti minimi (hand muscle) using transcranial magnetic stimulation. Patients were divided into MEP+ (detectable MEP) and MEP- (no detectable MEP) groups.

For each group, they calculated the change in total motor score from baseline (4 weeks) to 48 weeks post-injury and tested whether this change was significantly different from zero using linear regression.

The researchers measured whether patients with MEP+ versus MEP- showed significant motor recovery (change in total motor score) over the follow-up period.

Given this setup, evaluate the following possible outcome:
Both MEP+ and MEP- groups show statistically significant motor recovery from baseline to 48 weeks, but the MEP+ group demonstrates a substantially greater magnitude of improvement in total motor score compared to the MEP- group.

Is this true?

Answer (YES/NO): NO